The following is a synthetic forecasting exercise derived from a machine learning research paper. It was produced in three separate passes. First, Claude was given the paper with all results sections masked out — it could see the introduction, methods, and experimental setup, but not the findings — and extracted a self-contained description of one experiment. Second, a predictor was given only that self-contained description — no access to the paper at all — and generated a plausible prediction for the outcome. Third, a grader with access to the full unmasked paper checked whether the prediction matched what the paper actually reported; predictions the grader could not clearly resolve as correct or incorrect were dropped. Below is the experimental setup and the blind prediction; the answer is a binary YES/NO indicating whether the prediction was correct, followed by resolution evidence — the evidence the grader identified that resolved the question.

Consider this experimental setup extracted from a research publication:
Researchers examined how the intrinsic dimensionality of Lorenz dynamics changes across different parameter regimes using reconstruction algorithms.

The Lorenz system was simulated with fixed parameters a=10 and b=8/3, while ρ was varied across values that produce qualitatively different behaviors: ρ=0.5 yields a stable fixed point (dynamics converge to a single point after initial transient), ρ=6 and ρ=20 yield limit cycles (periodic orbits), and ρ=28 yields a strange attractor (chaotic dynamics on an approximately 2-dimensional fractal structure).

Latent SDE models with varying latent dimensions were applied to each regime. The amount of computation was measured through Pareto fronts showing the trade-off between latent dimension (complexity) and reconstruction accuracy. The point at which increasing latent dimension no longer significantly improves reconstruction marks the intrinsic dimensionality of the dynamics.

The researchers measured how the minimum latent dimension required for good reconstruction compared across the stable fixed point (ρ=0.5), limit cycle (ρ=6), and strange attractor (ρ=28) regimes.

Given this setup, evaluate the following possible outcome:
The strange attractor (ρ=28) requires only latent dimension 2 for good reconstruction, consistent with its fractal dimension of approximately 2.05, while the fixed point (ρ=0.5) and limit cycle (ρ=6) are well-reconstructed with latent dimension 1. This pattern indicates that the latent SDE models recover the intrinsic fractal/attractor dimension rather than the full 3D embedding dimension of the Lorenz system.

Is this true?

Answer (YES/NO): NO